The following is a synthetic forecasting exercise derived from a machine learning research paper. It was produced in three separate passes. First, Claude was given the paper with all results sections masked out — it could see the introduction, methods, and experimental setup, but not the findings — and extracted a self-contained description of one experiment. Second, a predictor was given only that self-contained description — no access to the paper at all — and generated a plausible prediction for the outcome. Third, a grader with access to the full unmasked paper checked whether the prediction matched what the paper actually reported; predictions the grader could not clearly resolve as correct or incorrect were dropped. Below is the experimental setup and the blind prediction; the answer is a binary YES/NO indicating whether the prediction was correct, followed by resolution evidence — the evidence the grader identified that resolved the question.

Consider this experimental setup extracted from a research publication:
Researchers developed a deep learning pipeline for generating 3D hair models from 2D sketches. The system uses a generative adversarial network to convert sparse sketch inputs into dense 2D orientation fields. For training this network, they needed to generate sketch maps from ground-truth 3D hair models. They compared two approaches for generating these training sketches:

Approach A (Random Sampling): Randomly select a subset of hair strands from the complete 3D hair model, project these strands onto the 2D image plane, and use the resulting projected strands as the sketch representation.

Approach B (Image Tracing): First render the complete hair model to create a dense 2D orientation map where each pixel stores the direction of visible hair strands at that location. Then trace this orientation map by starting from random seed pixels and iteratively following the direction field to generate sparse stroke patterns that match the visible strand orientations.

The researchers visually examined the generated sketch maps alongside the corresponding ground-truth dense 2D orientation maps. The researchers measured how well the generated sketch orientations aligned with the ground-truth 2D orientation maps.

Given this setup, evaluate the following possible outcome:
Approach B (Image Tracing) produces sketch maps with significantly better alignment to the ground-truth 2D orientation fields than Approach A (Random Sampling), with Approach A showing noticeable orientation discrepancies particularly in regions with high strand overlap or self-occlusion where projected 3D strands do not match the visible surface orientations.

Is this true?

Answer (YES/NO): YES